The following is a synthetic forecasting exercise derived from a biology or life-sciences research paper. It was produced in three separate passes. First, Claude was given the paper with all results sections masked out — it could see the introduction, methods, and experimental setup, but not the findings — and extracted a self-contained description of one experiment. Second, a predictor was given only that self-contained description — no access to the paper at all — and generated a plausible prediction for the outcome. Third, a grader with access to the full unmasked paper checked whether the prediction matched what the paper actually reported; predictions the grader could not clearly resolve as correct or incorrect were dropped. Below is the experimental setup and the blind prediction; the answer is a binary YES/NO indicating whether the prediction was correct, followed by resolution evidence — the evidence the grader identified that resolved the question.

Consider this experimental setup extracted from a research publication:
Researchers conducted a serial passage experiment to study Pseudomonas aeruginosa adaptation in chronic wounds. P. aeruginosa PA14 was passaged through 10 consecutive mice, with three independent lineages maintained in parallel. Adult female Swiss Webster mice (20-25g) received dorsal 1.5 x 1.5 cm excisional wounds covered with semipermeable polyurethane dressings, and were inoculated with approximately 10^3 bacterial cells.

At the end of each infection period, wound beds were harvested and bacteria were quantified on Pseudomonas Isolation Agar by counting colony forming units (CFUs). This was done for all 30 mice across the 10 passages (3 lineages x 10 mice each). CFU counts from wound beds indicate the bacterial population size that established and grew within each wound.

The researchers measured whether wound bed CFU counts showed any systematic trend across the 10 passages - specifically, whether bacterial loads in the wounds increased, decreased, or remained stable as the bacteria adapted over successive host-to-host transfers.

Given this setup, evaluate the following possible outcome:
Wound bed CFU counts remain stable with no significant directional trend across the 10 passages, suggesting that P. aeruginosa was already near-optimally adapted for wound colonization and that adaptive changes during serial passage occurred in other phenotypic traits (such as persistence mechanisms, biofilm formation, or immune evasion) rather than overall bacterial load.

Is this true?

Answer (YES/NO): YES